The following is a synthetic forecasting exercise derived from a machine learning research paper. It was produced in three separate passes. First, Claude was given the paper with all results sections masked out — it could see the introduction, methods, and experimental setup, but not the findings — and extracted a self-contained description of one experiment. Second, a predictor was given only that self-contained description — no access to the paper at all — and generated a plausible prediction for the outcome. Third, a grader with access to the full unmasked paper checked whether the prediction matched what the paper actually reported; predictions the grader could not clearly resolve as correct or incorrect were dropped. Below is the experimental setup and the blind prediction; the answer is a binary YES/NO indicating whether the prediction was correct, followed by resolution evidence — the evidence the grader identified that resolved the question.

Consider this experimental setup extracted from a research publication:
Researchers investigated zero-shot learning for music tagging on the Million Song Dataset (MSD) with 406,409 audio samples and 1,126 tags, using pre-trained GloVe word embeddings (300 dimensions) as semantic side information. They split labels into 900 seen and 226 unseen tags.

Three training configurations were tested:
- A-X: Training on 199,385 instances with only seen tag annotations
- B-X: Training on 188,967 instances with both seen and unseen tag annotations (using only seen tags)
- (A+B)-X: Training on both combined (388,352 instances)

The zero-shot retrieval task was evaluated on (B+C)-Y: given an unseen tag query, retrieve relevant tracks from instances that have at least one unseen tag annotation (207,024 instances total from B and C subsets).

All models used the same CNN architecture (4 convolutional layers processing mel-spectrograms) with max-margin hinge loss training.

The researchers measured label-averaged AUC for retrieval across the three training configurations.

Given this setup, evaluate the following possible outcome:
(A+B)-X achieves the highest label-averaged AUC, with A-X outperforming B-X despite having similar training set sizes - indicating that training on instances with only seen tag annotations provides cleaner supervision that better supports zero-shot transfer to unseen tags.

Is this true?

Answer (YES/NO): NO